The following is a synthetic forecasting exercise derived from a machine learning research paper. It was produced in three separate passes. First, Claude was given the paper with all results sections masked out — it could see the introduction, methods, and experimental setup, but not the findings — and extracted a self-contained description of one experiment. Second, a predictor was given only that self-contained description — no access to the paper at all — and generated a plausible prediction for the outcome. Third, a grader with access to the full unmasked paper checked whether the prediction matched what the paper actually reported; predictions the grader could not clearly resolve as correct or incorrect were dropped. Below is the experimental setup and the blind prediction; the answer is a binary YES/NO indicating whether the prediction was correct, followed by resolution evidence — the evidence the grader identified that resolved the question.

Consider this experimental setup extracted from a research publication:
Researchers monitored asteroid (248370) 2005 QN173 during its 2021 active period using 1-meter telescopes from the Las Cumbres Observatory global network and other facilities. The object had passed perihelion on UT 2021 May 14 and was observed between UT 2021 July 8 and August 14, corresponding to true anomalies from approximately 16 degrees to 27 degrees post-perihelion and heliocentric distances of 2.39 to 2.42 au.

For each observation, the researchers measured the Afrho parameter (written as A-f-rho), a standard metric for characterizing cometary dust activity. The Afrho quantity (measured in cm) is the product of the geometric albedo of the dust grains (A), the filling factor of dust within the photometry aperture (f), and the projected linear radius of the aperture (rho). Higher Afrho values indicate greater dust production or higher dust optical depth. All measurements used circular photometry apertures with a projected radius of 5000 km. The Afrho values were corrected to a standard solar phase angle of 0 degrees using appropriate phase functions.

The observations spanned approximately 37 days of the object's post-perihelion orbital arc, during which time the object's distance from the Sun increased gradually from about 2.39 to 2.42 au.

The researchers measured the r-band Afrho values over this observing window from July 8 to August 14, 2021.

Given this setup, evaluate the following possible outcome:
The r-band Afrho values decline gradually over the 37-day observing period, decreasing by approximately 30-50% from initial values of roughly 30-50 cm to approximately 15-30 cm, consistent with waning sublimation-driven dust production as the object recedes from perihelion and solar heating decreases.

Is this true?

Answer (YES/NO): NO